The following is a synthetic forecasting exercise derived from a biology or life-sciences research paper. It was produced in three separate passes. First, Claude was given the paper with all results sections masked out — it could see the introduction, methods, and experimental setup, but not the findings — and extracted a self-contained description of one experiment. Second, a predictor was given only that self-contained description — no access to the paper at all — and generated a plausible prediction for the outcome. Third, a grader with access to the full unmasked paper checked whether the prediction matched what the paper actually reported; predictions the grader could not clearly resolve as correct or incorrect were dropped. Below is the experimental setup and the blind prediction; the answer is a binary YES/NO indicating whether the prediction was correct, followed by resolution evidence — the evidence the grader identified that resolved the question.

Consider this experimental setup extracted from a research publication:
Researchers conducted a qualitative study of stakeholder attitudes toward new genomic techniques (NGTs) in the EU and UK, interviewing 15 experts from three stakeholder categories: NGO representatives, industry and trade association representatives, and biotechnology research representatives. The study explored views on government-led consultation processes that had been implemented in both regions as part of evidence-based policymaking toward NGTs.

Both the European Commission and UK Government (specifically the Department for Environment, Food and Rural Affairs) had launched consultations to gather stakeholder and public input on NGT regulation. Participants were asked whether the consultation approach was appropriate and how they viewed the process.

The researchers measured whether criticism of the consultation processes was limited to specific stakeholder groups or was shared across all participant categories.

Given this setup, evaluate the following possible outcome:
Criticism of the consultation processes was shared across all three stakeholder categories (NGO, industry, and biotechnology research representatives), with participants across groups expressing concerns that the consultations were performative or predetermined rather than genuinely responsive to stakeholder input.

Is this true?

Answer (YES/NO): YES